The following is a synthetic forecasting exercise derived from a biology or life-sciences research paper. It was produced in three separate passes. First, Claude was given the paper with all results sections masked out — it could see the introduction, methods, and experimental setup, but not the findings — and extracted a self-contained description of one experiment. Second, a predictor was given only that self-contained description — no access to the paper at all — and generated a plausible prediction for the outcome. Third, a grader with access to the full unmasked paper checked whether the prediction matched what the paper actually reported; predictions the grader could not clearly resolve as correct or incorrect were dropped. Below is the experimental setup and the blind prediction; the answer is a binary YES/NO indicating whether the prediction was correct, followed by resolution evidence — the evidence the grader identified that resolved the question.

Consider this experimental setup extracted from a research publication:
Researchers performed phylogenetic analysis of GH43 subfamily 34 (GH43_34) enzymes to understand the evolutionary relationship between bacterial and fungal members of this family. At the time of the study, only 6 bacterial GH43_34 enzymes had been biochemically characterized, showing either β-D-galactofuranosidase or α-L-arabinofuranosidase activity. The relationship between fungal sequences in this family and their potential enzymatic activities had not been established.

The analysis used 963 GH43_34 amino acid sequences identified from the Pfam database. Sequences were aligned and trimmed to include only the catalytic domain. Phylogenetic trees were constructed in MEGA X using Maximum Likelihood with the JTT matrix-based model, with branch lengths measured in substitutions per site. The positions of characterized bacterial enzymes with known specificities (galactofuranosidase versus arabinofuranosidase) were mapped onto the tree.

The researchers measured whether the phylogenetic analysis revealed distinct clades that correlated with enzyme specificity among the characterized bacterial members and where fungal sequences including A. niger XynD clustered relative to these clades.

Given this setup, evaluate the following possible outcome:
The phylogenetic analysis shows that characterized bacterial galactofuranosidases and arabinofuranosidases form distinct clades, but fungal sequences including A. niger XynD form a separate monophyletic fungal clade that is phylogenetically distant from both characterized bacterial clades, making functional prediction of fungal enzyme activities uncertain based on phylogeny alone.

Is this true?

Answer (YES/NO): NO